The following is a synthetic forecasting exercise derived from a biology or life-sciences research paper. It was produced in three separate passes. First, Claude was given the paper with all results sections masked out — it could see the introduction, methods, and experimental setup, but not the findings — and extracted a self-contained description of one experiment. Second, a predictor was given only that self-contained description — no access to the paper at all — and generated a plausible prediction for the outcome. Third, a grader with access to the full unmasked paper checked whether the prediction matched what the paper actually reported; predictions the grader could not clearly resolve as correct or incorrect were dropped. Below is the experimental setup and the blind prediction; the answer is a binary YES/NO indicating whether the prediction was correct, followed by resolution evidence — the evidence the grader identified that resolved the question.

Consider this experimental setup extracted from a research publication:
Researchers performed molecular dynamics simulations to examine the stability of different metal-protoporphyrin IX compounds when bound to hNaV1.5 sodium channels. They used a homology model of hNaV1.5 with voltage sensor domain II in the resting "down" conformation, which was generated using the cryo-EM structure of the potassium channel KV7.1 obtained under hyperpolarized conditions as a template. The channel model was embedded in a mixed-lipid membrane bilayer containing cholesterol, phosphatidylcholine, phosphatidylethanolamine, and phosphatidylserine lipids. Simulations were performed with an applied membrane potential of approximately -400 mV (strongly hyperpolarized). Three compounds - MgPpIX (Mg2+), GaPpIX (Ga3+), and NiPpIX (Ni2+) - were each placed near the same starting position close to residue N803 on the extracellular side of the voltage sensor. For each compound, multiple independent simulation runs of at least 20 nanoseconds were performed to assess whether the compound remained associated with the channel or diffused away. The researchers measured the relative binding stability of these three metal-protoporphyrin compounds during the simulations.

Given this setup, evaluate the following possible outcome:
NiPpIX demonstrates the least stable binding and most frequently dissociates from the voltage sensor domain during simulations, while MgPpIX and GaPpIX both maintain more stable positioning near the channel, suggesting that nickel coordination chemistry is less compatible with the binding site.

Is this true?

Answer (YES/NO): YES